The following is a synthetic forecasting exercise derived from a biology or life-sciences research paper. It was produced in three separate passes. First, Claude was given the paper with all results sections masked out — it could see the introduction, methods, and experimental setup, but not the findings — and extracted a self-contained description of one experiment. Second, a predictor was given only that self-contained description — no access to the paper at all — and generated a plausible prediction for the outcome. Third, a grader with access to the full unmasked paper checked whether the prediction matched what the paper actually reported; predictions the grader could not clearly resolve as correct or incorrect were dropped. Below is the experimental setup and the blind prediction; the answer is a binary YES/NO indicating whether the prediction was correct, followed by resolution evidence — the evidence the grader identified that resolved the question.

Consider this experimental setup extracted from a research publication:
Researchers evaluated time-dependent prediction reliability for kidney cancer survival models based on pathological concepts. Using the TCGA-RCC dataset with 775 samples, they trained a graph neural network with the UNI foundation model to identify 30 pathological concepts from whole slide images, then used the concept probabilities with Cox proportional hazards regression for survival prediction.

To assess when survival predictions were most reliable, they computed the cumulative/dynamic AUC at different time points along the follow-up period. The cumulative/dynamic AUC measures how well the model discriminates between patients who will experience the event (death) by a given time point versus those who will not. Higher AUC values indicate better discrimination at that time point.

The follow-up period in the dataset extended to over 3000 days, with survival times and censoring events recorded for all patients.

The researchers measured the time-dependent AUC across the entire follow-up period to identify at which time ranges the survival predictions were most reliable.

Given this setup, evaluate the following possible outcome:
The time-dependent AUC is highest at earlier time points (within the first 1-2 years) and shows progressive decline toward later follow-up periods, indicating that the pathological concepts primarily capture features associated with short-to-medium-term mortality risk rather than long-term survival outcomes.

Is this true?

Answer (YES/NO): NO